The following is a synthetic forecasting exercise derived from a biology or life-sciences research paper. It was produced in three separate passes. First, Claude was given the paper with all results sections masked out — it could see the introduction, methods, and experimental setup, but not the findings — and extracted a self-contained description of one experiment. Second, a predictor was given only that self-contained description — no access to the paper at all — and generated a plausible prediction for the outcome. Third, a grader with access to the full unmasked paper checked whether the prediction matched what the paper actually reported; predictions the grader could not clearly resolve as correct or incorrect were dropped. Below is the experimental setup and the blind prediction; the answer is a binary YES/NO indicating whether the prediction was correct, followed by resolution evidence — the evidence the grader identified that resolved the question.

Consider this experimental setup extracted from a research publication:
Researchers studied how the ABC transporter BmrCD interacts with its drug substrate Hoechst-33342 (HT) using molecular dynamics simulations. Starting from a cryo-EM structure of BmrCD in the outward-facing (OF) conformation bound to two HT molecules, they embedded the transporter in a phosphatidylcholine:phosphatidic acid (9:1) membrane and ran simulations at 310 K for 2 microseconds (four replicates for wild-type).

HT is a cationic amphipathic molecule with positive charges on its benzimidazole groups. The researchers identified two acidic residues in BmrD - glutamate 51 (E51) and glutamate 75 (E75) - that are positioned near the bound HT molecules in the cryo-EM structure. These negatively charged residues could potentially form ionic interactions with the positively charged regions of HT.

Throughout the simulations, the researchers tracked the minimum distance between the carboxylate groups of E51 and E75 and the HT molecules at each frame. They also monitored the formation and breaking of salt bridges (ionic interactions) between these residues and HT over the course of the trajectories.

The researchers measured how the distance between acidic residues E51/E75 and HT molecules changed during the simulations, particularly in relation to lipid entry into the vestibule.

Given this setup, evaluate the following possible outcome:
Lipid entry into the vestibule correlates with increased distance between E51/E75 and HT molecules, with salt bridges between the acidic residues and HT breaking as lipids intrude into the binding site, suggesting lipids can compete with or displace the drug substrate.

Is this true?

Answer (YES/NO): NO